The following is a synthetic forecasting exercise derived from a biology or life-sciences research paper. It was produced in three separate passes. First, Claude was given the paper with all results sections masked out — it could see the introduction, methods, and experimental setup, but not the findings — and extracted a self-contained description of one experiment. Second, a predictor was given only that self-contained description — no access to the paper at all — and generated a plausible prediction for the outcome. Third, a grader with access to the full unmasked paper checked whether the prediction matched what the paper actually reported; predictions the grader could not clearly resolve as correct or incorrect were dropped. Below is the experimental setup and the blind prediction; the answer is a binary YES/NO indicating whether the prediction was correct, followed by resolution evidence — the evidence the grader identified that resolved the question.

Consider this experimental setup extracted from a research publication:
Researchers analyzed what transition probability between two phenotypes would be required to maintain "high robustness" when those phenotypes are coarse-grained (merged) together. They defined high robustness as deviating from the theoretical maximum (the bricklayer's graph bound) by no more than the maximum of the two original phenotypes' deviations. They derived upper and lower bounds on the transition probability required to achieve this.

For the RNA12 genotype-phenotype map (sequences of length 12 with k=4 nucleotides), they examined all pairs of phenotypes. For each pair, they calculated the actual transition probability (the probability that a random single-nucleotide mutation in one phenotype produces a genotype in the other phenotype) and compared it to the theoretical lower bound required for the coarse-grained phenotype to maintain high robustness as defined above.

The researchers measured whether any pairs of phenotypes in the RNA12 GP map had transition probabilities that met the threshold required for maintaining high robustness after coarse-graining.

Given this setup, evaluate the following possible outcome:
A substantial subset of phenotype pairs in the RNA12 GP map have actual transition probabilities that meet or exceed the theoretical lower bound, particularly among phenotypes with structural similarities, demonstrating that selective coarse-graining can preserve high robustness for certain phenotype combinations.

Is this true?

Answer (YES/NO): NO